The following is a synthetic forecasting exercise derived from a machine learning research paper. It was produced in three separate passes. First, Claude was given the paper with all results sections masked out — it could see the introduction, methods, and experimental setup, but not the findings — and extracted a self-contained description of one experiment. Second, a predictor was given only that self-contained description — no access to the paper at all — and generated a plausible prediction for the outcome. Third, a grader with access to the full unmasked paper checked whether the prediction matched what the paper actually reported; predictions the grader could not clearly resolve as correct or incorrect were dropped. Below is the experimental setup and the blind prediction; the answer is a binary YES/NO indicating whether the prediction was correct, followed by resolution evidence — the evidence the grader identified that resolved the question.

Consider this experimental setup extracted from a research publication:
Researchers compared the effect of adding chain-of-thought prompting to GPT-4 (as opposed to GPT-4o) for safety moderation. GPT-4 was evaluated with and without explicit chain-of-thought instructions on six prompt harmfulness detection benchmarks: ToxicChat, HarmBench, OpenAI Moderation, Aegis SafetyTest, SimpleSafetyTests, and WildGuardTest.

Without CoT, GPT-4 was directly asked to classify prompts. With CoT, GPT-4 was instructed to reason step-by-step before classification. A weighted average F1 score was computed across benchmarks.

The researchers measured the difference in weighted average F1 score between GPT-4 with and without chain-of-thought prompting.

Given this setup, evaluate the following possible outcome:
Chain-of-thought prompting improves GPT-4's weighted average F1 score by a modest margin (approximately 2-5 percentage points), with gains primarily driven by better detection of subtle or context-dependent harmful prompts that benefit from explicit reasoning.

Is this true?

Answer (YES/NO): NO